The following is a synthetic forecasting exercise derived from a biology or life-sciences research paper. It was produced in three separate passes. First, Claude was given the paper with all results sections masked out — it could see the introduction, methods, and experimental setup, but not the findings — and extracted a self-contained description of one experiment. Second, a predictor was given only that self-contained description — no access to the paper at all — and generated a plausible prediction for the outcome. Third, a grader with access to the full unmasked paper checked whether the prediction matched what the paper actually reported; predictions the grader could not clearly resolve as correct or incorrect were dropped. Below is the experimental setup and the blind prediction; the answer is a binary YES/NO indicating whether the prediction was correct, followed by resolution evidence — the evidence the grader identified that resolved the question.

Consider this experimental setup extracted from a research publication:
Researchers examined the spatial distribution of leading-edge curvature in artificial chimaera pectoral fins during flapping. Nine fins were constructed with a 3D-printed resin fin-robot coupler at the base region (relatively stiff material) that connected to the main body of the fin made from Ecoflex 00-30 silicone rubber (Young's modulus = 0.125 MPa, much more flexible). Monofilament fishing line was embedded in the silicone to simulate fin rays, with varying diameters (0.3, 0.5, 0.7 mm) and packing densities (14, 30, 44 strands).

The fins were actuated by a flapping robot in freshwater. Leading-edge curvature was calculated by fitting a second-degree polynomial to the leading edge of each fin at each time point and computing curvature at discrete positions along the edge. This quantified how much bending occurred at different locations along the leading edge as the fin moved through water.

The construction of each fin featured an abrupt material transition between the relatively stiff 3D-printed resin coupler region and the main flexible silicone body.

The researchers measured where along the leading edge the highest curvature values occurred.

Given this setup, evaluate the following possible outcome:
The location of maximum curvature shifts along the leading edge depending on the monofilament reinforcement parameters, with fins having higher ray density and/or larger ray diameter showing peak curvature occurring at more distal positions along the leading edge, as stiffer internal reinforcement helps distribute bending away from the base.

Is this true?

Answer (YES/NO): NO